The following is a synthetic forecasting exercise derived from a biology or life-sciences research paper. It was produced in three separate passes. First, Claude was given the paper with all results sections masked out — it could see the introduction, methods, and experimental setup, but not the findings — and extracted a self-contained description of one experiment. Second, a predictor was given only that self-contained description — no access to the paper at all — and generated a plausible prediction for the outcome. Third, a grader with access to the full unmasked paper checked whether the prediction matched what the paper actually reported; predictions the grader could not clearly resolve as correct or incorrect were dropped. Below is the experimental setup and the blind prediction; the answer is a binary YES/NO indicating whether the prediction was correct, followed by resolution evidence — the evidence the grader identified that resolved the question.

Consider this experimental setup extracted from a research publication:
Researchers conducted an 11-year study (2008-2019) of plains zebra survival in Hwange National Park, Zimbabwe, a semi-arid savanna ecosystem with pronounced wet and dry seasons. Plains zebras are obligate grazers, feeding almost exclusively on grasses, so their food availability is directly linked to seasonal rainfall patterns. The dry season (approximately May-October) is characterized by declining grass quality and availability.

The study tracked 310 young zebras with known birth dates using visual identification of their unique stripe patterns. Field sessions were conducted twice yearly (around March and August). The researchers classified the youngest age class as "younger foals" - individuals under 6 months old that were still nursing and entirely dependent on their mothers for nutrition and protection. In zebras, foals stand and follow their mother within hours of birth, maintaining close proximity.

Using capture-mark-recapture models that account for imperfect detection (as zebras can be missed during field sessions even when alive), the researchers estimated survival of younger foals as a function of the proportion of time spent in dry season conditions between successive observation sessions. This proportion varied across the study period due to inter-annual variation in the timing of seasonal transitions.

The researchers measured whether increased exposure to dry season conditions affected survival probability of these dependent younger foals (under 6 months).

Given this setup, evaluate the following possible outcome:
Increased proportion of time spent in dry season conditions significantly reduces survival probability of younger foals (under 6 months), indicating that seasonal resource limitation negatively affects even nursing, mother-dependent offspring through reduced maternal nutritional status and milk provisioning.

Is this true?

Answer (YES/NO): NO